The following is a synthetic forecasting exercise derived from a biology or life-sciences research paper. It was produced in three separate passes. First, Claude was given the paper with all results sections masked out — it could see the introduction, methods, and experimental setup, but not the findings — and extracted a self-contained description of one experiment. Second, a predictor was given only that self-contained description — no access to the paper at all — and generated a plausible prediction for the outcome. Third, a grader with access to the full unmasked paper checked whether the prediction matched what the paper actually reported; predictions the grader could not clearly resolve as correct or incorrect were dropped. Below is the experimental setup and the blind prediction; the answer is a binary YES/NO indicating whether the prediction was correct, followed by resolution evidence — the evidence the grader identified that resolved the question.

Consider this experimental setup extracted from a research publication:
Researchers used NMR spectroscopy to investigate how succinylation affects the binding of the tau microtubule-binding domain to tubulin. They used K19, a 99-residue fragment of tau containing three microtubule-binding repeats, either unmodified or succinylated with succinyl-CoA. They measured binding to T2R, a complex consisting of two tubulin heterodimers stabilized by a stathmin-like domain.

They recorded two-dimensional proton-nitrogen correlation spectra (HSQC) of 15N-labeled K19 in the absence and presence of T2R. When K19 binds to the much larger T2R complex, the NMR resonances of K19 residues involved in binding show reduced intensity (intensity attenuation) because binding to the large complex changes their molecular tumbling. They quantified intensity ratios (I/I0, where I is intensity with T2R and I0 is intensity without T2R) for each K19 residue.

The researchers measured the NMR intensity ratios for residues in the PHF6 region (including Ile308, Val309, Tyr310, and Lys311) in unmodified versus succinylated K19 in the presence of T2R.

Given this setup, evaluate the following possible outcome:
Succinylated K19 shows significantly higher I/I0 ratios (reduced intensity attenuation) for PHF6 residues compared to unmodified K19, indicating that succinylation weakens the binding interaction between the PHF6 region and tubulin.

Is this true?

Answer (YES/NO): YES